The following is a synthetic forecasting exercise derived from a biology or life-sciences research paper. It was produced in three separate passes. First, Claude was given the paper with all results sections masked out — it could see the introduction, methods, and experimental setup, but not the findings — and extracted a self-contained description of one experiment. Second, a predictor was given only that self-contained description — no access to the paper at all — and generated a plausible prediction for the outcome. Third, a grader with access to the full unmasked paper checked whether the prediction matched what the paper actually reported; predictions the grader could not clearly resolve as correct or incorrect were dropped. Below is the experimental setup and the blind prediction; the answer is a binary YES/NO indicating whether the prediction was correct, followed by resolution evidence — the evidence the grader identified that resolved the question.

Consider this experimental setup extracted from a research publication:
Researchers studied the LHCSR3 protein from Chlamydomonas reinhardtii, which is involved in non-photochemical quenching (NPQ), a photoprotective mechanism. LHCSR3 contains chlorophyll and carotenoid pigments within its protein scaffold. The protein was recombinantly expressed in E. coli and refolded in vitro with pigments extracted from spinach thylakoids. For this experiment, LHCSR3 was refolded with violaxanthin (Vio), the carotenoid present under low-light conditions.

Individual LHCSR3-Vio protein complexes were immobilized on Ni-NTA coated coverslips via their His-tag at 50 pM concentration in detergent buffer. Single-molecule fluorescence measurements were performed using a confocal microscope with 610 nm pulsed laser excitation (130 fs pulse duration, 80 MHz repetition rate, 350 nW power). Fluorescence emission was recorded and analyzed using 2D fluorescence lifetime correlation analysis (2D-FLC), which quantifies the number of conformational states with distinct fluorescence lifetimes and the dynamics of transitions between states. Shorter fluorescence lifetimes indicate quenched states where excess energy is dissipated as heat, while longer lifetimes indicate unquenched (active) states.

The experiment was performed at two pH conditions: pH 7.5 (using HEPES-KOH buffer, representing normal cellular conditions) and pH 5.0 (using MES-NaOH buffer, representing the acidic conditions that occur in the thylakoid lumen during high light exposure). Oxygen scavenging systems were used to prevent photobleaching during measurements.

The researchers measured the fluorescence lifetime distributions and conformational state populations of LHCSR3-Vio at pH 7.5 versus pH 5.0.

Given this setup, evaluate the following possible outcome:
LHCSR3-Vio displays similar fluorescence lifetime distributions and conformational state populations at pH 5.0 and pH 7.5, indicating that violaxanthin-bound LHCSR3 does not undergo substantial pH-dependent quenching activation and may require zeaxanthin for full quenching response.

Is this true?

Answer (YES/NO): NO